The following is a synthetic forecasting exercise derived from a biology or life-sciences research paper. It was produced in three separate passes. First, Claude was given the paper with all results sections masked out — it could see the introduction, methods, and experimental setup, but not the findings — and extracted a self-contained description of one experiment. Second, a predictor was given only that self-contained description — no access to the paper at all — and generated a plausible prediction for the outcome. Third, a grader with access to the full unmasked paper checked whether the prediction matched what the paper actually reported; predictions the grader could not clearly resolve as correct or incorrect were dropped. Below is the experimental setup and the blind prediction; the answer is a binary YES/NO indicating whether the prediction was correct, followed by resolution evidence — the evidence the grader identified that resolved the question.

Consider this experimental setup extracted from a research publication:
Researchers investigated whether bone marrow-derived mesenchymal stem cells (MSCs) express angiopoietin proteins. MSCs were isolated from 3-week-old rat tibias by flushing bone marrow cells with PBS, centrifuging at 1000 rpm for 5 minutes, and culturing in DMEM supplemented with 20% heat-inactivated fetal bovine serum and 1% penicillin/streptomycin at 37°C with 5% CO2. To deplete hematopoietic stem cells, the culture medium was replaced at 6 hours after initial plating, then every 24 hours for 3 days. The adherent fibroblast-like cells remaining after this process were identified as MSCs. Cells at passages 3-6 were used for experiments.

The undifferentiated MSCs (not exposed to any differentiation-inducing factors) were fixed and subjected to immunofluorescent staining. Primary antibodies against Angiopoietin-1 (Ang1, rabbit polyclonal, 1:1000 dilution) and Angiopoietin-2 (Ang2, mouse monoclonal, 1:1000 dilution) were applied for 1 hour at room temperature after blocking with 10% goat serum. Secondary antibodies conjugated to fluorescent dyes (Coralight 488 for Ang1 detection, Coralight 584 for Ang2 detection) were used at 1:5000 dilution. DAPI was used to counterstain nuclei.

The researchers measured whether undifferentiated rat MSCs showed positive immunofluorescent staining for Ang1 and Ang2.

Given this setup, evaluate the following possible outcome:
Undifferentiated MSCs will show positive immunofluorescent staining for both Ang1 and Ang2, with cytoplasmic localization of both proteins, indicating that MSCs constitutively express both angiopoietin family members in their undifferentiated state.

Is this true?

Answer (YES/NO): YES